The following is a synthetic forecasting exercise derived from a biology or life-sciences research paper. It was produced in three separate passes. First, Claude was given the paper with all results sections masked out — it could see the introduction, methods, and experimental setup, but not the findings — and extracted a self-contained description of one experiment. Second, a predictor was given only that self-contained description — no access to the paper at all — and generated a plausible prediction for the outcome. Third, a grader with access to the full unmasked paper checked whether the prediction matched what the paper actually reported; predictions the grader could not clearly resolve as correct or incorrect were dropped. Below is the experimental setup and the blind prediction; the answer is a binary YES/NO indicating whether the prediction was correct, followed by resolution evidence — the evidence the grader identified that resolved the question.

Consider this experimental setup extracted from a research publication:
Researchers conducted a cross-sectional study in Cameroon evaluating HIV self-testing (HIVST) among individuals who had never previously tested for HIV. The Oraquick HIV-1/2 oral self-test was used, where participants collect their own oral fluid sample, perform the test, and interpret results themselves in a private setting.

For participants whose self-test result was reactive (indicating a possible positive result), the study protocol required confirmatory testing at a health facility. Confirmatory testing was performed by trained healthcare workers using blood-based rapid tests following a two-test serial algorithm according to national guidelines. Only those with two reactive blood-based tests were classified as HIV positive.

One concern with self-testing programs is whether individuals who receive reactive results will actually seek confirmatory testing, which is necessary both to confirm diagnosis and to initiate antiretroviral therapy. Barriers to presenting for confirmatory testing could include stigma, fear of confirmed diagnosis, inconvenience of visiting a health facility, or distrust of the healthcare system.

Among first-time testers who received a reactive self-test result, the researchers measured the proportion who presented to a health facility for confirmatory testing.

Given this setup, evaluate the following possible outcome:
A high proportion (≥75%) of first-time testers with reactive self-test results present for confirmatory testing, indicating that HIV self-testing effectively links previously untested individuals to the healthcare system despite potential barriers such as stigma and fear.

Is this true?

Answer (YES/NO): NO